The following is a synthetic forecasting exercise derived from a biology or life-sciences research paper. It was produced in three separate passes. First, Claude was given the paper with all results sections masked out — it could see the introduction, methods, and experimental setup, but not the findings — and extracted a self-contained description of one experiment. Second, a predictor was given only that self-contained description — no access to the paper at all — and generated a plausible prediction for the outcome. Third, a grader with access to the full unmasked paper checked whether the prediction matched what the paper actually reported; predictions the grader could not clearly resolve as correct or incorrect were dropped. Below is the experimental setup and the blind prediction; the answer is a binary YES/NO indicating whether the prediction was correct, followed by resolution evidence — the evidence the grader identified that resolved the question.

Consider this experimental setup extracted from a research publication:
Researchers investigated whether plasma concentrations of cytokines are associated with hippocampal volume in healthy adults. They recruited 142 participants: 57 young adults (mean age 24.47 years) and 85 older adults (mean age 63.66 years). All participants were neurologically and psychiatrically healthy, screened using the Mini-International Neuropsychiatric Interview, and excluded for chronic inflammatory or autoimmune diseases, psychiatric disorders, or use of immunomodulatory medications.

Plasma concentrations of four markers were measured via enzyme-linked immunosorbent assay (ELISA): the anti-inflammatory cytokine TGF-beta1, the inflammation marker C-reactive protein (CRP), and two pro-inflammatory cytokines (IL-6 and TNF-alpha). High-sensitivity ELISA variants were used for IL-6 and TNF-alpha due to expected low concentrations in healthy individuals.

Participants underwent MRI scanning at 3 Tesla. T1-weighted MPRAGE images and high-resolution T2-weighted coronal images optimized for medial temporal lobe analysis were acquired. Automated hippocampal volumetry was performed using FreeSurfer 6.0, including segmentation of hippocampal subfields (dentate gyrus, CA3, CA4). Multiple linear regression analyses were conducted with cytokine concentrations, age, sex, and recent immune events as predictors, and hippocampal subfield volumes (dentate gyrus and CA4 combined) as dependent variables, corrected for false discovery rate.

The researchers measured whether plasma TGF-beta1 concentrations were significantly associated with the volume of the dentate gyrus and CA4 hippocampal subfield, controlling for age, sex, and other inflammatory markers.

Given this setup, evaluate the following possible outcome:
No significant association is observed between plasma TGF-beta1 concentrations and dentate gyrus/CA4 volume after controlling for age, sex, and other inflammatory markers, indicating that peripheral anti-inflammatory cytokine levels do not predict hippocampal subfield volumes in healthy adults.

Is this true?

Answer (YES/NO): NO